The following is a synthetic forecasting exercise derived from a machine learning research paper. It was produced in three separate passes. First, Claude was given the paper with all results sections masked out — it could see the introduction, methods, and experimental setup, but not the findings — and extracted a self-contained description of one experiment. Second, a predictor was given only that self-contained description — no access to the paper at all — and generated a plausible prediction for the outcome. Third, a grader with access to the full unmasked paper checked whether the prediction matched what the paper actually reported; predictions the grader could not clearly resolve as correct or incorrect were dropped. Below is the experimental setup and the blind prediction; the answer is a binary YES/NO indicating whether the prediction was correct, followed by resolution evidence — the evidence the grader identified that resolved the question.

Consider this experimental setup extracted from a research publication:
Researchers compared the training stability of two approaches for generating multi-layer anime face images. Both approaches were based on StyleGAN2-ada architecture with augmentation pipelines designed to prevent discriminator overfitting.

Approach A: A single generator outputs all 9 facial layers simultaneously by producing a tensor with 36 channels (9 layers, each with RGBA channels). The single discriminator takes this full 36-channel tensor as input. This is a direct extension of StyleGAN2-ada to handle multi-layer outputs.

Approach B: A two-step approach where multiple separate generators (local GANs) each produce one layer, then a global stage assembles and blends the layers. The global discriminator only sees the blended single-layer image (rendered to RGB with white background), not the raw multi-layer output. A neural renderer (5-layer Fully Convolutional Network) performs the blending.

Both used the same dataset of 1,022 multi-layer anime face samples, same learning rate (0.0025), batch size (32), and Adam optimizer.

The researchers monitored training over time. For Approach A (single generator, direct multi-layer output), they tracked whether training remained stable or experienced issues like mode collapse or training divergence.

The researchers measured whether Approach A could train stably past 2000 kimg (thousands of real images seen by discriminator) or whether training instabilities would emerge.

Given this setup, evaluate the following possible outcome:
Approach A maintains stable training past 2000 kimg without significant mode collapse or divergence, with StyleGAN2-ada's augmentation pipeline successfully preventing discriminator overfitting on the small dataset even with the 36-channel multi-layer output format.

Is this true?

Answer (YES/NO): NO